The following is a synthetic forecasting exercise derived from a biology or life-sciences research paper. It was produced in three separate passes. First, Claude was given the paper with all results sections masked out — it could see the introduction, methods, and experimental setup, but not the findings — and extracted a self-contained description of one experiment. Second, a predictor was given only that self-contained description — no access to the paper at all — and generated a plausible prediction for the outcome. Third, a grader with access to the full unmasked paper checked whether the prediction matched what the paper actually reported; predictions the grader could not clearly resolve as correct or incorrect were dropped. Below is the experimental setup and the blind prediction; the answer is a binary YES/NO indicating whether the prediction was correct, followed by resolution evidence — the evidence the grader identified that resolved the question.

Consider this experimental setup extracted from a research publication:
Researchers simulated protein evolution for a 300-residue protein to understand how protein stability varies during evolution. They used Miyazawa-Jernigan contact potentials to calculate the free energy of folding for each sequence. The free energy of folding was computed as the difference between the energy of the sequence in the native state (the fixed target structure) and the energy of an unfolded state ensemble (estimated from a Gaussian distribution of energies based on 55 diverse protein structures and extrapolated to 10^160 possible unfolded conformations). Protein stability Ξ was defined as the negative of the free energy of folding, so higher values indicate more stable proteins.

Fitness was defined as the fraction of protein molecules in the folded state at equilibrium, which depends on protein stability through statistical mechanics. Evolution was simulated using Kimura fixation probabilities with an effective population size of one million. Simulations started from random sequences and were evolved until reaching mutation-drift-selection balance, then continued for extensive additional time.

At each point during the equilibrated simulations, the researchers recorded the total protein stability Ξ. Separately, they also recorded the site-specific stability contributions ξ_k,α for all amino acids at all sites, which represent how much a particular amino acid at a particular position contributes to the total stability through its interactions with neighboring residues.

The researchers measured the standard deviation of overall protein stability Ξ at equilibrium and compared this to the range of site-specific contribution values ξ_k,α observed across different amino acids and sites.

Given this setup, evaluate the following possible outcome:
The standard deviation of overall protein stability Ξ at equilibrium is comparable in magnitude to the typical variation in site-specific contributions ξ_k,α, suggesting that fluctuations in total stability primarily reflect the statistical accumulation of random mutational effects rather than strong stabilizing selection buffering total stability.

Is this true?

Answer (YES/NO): NO